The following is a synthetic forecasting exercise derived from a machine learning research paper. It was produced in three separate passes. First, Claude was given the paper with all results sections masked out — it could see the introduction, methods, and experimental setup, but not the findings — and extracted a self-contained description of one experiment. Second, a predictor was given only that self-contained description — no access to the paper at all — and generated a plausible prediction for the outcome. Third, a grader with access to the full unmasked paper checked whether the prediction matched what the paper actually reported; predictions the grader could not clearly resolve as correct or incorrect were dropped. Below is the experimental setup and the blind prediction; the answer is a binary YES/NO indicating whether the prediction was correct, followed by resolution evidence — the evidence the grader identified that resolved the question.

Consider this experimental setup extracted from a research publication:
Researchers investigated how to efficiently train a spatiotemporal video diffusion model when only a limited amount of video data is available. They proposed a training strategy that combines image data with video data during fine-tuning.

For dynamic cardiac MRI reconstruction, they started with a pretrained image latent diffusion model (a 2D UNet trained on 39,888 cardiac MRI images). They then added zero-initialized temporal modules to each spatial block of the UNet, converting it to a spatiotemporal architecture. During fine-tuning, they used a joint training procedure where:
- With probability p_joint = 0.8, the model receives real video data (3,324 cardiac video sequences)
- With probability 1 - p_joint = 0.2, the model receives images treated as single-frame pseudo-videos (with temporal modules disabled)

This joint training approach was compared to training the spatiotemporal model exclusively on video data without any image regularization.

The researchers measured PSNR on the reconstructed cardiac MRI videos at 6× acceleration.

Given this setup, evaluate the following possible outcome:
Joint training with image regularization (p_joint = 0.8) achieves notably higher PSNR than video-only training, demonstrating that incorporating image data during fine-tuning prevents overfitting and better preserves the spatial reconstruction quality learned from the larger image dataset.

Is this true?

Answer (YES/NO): YES